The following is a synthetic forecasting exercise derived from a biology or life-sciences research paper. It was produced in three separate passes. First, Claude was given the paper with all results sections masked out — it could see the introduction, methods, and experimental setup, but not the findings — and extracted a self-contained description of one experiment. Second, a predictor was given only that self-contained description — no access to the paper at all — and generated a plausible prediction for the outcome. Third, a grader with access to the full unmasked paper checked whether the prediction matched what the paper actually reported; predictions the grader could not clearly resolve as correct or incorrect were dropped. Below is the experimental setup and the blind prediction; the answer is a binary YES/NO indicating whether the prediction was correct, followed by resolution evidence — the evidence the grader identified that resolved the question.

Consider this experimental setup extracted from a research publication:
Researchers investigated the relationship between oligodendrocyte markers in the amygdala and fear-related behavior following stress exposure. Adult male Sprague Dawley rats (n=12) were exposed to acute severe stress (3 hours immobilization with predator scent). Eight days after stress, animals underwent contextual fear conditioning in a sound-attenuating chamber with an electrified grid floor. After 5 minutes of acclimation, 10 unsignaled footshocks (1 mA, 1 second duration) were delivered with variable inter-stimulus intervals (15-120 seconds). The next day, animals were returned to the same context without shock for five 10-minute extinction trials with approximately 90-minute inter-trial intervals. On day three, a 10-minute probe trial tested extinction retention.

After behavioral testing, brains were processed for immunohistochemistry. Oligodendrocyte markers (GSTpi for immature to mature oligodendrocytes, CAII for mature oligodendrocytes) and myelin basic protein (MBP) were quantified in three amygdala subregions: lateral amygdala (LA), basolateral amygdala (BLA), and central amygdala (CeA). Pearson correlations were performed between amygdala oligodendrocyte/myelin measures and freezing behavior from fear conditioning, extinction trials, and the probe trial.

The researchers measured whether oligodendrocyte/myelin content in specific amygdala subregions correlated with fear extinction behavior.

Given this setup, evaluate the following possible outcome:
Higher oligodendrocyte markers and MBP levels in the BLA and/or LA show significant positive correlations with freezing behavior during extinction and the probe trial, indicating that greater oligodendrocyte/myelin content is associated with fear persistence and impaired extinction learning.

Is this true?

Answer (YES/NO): NO